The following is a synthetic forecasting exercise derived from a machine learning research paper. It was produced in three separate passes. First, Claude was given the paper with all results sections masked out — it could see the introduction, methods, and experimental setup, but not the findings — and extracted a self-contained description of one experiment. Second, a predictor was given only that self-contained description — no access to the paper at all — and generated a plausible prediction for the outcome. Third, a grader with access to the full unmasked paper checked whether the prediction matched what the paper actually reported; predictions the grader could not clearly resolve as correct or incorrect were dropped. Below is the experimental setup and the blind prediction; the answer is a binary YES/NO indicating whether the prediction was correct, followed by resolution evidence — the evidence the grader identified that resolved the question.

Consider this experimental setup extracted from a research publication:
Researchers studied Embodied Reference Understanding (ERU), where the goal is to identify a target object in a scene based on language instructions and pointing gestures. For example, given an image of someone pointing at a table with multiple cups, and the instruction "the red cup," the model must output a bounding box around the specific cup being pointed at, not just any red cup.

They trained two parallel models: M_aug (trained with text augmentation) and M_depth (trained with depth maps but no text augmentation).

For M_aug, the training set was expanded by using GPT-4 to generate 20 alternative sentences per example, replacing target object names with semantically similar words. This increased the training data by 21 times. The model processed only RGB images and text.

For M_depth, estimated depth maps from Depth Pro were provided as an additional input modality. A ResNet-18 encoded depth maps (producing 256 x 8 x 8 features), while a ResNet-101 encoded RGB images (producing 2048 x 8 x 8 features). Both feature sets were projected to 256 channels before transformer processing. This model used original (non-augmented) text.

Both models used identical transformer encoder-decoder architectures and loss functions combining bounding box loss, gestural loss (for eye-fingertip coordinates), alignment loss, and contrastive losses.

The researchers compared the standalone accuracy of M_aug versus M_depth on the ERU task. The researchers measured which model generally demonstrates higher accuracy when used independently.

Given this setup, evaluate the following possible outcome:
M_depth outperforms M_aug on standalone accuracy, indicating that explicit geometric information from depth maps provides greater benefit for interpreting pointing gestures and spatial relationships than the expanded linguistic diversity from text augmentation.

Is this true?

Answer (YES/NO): NO